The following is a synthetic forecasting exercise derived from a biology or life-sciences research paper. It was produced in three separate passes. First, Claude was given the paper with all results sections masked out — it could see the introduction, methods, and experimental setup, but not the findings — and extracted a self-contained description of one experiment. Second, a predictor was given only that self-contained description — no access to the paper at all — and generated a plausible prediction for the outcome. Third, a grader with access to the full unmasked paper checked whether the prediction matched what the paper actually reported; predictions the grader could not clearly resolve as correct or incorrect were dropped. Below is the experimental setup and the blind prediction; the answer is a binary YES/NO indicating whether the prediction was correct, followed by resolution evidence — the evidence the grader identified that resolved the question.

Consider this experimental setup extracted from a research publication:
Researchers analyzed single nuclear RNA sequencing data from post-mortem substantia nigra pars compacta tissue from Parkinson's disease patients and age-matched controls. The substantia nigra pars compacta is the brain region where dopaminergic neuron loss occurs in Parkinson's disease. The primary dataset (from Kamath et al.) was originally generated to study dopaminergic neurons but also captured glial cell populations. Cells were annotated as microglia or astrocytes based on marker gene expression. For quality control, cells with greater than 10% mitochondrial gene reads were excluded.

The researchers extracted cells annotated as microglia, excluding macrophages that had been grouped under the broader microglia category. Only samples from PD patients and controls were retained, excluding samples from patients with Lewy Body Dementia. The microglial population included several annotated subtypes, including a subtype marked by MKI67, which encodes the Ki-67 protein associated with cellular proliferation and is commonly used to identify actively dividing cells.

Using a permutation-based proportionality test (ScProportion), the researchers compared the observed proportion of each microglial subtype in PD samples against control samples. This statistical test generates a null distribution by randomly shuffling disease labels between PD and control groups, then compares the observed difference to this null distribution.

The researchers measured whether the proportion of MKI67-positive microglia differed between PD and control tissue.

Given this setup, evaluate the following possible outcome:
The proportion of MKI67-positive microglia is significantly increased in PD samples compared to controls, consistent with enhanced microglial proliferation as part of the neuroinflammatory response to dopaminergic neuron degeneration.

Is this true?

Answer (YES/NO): NO